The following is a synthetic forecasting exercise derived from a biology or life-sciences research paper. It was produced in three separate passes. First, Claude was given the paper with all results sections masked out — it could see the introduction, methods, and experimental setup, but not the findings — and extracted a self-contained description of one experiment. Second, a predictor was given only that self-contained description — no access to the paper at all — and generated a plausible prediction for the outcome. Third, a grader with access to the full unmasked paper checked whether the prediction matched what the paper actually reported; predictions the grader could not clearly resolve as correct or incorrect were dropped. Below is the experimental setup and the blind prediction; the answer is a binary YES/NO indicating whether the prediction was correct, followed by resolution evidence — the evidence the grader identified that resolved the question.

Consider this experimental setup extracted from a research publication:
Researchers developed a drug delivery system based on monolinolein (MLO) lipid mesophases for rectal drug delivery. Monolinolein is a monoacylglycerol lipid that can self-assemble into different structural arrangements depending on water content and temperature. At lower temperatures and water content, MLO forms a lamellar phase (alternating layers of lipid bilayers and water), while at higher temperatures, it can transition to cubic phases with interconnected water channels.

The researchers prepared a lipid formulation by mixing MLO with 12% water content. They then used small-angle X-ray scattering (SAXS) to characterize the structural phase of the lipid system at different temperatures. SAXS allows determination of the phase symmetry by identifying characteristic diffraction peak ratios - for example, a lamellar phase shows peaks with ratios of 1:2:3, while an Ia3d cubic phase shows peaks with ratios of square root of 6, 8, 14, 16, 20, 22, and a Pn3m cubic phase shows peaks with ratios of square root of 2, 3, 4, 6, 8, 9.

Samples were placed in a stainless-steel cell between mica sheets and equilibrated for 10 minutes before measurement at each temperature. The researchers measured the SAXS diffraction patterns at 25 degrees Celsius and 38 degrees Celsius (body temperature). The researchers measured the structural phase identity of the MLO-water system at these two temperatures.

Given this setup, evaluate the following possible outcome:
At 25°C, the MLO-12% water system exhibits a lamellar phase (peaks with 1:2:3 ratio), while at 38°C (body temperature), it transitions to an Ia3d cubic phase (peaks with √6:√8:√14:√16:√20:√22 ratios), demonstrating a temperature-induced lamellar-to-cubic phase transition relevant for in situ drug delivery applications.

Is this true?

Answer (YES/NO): NO